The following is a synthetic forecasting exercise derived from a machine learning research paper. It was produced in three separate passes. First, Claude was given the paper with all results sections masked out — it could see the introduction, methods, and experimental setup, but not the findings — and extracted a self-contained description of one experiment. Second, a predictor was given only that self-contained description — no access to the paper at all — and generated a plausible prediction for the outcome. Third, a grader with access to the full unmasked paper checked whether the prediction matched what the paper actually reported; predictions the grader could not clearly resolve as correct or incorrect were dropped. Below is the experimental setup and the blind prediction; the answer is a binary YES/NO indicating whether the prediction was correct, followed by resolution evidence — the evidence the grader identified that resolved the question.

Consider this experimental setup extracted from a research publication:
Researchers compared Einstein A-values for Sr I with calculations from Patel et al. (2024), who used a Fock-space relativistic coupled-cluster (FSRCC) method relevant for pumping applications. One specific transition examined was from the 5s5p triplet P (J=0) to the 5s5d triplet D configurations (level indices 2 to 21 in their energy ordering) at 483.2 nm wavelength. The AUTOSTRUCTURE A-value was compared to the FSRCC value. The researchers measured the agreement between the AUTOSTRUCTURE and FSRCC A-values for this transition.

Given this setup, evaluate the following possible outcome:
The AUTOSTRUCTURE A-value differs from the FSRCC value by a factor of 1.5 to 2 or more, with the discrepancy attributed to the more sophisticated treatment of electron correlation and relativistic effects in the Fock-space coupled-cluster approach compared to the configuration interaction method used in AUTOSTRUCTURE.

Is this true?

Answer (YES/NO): NO